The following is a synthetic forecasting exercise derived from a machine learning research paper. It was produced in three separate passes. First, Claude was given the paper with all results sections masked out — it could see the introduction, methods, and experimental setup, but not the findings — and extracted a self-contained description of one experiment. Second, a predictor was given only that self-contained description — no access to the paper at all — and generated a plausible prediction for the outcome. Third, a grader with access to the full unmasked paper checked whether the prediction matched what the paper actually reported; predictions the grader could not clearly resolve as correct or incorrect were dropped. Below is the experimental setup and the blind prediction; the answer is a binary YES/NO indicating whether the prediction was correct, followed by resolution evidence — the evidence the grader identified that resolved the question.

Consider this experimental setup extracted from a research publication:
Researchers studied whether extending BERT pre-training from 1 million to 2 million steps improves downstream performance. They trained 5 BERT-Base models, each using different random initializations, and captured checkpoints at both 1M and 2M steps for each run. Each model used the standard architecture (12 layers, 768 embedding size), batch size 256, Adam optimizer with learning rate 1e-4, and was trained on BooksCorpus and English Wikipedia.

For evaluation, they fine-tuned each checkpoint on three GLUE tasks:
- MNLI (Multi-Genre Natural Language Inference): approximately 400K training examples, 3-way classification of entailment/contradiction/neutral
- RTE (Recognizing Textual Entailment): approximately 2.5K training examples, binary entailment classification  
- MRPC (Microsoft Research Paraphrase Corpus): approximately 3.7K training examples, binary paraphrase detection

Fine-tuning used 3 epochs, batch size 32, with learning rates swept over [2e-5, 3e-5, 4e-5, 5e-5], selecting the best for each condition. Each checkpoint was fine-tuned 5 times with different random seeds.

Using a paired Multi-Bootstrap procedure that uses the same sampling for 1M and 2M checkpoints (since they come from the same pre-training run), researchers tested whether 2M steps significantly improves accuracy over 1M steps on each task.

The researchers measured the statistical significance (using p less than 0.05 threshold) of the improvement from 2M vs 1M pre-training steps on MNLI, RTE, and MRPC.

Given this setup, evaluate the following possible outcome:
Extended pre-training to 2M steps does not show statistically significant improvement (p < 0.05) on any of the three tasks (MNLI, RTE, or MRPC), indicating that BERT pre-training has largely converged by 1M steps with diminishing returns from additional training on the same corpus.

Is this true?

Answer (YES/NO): NO